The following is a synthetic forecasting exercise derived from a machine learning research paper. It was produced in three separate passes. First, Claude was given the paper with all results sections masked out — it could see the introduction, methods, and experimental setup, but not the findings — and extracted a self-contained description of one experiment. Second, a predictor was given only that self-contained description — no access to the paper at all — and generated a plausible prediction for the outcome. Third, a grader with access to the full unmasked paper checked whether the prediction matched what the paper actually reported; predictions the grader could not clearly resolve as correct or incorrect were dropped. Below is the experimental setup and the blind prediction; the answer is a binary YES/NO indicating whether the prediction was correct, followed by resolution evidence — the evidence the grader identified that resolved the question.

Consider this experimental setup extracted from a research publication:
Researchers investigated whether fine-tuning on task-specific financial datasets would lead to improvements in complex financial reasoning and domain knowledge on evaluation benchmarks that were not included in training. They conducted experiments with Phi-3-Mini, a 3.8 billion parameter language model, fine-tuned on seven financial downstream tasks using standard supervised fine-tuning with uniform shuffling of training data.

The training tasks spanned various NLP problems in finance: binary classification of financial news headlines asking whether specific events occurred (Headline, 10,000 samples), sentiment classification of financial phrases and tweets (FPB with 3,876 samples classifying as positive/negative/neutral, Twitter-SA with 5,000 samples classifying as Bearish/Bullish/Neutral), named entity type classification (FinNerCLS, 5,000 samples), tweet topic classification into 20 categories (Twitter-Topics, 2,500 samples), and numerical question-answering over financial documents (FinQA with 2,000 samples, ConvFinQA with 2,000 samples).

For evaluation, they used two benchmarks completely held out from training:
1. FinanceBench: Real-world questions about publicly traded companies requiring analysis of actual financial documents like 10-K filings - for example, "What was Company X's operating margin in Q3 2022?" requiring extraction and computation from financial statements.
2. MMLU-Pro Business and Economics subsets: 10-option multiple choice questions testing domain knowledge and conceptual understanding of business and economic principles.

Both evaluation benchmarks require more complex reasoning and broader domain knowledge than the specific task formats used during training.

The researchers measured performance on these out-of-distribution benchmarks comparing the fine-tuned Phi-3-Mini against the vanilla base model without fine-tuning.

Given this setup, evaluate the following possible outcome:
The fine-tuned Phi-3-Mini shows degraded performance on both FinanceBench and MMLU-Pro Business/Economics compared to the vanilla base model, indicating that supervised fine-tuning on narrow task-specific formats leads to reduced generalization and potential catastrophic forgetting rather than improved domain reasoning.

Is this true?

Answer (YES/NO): YES